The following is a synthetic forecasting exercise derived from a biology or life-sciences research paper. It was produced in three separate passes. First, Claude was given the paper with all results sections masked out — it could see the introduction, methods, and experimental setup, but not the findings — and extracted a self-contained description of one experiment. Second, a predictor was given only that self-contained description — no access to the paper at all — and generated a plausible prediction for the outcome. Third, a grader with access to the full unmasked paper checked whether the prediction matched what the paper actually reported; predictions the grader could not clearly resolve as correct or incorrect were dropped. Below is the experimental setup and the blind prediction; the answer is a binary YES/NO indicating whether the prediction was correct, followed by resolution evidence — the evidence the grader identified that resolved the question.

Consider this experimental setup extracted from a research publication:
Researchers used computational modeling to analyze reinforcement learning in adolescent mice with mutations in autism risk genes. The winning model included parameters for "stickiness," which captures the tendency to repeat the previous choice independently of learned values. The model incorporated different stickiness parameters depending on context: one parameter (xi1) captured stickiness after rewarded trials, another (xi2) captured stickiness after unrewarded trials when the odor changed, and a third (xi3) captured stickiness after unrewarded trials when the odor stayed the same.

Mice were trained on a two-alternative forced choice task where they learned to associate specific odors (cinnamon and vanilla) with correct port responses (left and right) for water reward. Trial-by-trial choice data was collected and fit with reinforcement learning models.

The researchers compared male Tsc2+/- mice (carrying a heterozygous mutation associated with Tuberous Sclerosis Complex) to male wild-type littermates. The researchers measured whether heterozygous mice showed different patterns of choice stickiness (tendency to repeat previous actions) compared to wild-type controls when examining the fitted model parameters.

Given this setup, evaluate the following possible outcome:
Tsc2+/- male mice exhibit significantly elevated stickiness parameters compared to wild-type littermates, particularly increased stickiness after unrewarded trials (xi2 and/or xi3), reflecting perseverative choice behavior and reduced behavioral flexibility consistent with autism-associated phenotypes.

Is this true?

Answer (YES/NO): NO